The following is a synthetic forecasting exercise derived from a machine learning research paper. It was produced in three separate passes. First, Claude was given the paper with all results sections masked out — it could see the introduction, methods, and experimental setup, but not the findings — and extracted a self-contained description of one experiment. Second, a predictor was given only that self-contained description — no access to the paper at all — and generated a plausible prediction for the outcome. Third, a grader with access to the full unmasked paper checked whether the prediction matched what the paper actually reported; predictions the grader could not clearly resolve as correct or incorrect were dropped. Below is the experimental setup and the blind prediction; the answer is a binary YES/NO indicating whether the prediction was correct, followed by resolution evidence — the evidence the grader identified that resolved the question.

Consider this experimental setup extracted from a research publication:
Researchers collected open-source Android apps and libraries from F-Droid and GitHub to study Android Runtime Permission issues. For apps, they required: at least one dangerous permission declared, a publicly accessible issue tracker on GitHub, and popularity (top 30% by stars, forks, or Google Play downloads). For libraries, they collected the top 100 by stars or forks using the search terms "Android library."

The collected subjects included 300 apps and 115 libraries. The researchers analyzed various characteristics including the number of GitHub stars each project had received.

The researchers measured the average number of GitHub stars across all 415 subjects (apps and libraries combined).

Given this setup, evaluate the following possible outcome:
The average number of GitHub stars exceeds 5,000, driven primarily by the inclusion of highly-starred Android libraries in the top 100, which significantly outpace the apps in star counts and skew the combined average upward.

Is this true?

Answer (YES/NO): NO